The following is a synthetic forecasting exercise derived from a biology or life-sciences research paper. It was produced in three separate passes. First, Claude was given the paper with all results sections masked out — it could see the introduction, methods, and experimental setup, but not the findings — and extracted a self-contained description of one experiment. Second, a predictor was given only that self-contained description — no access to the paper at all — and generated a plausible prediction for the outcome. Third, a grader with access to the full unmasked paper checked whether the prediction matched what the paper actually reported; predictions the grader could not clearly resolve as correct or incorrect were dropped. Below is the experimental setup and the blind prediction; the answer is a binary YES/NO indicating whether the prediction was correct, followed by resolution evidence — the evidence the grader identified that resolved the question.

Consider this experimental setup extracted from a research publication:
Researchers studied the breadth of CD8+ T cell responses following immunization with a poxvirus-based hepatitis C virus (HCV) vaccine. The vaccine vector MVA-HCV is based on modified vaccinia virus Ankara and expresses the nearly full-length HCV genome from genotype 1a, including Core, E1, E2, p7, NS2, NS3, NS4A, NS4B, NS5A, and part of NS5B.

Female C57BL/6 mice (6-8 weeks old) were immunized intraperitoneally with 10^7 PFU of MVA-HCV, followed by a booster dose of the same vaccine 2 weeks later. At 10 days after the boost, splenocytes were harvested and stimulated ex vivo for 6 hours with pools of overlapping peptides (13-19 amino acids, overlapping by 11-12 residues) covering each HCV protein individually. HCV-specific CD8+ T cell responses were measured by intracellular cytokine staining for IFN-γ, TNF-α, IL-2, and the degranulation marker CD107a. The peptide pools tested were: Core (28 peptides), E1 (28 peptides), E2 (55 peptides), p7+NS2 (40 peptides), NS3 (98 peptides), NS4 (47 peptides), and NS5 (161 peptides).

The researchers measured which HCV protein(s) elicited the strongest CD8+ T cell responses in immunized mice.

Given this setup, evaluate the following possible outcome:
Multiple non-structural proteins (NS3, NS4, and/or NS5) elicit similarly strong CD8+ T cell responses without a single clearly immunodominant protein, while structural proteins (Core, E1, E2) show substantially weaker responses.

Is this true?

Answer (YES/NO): NO